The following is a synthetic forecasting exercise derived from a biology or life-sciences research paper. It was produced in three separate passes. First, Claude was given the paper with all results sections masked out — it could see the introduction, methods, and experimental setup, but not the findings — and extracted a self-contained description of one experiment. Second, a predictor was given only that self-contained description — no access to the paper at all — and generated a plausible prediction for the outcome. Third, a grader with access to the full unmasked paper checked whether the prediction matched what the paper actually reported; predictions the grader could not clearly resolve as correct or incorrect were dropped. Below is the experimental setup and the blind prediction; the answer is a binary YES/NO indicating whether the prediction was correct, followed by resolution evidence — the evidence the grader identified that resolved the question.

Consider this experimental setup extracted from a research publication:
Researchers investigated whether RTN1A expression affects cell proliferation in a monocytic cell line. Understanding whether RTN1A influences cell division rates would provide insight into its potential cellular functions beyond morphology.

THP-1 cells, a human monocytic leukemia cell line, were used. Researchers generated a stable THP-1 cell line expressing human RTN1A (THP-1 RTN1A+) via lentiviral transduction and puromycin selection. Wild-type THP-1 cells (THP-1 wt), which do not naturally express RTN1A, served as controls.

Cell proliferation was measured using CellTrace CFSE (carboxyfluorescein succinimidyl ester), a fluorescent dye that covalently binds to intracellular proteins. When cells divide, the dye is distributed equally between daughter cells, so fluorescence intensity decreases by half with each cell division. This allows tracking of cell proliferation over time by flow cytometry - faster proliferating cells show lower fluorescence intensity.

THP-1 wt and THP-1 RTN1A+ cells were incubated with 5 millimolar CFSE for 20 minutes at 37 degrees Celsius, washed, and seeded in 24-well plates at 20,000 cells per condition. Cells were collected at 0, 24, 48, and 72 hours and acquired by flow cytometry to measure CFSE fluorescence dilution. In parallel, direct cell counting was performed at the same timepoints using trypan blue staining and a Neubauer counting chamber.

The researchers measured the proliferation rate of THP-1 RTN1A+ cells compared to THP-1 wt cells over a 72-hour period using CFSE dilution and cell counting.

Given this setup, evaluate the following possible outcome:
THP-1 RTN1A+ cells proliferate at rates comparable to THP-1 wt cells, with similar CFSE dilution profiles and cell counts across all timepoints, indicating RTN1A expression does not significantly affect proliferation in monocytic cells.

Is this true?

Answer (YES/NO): NO